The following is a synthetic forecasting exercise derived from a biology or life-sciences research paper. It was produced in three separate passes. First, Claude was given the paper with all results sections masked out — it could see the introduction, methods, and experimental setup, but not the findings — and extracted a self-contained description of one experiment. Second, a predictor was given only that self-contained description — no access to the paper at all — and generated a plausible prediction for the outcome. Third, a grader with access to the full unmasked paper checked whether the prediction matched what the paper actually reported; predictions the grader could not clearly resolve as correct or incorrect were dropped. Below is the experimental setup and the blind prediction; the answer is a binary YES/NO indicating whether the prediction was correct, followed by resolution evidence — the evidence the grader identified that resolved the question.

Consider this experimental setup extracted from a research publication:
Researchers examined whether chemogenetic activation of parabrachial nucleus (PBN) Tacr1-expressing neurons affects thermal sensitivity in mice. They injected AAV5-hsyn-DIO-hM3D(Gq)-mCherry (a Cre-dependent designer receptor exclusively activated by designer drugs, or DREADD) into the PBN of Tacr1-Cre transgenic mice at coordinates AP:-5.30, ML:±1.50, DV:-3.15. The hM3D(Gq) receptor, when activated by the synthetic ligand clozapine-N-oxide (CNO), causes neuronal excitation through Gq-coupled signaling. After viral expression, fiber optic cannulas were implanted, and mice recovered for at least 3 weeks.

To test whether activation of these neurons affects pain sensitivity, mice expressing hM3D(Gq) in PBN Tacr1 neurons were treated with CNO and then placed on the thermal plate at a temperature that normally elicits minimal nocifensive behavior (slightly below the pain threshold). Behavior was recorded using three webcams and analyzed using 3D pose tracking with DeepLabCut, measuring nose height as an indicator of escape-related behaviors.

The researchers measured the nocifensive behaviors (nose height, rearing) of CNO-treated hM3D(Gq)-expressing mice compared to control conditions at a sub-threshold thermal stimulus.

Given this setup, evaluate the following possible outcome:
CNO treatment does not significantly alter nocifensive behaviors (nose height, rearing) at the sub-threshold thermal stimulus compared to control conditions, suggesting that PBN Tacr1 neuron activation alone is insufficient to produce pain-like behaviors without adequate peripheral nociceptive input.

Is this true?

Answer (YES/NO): NO